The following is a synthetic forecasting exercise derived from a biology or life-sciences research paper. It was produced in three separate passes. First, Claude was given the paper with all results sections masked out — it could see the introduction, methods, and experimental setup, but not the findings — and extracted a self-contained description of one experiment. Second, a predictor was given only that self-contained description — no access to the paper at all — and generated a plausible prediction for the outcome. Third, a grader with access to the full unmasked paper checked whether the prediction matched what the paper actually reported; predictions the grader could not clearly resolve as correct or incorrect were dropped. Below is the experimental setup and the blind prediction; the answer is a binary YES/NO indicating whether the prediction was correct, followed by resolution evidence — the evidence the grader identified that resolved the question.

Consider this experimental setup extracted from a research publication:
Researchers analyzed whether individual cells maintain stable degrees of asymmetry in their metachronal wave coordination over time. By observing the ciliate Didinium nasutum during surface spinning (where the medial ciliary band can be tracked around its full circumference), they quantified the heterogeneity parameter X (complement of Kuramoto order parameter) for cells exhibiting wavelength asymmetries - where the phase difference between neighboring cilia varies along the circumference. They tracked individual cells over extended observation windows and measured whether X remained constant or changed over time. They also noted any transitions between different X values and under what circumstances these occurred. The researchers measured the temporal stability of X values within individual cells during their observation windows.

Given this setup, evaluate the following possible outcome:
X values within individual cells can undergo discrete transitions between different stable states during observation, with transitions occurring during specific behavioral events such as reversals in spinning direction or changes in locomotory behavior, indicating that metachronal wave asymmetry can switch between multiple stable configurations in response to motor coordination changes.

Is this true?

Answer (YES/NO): NO